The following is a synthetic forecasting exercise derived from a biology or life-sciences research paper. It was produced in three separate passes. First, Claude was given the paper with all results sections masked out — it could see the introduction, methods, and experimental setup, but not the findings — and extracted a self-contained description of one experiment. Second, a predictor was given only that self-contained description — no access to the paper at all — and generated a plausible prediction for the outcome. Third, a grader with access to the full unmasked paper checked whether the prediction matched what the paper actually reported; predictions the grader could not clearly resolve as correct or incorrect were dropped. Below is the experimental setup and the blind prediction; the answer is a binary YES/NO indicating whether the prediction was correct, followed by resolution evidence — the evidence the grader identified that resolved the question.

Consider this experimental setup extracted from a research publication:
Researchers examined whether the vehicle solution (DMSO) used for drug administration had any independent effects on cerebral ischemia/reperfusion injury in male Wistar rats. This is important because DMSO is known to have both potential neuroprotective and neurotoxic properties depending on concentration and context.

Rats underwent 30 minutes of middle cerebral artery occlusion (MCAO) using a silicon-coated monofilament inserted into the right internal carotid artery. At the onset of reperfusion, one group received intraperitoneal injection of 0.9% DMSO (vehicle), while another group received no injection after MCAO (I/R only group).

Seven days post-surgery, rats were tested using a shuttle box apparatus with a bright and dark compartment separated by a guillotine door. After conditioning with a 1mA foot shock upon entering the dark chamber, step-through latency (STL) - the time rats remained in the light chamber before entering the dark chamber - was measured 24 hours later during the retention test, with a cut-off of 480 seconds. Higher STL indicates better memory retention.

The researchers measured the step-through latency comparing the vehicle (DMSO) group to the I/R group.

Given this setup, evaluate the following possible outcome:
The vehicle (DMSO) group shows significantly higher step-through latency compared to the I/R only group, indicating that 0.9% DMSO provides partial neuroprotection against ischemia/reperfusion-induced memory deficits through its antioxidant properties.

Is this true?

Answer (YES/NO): NO